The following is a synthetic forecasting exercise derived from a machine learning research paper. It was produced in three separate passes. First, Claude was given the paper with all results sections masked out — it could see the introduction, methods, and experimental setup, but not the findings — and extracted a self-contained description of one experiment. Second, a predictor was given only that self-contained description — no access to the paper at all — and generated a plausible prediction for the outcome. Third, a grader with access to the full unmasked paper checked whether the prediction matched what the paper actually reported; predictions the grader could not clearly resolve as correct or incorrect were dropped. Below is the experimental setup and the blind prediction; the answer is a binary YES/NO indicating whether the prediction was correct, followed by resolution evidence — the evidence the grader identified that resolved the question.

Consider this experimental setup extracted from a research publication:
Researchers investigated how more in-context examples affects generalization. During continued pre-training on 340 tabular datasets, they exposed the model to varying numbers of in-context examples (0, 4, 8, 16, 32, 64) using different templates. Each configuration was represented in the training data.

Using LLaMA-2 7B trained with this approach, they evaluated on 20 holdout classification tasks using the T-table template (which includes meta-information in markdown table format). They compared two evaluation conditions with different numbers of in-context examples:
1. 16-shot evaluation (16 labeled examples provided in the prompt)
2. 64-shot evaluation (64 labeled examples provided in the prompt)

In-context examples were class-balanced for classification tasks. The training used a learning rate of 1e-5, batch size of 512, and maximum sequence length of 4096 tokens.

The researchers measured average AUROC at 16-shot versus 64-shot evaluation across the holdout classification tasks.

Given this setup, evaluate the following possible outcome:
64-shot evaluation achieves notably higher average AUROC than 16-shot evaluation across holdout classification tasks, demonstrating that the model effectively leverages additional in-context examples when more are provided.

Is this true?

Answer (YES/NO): NO